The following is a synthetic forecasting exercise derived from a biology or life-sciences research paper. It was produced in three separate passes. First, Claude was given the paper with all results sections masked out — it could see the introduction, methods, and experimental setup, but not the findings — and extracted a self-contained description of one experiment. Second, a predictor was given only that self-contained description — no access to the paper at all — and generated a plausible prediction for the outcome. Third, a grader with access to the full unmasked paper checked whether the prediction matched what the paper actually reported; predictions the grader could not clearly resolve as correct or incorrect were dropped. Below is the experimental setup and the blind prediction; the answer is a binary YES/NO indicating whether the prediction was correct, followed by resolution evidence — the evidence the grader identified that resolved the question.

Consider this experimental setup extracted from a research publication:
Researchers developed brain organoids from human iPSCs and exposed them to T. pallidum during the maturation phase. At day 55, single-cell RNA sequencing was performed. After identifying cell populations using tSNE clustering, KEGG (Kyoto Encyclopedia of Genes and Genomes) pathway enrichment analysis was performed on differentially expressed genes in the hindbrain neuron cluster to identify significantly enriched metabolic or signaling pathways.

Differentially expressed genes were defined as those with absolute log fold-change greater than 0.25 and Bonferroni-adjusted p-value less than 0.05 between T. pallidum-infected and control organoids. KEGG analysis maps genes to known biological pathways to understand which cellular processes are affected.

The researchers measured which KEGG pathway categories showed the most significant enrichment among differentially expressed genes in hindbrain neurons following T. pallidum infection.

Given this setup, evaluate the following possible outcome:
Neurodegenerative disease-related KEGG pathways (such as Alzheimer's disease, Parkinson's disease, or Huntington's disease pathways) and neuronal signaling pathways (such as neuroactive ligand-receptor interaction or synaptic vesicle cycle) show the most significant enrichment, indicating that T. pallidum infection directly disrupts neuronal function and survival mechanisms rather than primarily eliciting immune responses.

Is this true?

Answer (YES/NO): NO